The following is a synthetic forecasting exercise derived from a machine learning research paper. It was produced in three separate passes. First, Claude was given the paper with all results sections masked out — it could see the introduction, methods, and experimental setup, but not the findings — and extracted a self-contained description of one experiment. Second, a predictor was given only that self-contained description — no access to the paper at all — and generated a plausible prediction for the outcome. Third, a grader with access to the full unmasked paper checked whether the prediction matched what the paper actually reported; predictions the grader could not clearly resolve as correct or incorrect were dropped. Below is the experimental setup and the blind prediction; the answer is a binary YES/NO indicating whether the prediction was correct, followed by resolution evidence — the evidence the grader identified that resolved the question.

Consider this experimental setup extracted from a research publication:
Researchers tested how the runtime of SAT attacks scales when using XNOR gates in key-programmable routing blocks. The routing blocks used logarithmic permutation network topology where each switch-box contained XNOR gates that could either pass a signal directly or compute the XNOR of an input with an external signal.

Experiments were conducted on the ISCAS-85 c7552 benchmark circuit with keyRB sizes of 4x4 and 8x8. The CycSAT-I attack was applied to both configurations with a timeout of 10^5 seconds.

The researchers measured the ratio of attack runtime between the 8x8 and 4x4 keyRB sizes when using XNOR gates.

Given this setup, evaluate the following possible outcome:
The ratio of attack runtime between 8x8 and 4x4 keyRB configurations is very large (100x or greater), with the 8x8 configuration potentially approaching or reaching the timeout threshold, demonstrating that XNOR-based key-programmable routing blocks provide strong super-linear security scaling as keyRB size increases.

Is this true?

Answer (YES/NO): NO